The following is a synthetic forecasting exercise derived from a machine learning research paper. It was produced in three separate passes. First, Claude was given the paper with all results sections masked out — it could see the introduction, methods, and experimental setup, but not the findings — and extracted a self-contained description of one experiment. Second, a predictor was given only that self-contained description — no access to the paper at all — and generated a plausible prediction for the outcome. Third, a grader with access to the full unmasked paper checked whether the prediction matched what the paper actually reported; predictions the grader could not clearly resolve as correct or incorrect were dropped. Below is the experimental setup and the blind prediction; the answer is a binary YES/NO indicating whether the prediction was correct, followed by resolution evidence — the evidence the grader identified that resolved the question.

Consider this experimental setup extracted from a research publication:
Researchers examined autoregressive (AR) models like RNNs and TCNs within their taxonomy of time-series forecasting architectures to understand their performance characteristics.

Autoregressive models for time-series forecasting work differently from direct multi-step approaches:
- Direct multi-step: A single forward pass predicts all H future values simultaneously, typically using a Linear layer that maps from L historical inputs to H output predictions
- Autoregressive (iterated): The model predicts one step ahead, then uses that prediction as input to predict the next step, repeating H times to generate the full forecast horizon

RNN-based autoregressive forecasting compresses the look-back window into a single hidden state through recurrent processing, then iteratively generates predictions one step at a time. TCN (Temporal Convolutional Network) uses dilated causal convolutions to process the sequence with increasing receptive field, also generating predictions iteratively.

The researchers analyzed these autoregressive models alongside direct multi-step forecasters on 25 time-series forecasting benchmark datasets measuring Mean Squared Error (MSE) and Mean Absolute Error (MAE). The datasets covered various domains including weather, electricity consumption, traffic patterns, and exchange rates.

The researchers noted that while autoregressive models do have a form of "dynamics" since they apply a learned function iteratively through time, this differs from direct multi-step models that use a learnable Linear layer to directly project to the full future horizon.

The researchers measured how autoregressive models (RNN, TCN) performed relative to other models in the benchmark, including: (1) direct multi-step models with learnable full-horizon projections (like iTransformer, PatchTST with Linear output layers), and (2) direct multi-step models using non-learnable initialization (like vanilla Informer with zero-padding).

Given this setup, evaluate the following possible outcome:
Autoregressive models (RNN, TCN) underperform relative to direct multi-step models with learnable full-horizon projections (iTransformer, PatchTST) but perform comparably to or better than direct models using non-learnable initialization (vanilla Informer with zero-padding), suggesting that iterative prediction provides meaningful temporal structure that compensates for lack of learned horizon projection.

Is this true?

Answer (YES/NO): NO